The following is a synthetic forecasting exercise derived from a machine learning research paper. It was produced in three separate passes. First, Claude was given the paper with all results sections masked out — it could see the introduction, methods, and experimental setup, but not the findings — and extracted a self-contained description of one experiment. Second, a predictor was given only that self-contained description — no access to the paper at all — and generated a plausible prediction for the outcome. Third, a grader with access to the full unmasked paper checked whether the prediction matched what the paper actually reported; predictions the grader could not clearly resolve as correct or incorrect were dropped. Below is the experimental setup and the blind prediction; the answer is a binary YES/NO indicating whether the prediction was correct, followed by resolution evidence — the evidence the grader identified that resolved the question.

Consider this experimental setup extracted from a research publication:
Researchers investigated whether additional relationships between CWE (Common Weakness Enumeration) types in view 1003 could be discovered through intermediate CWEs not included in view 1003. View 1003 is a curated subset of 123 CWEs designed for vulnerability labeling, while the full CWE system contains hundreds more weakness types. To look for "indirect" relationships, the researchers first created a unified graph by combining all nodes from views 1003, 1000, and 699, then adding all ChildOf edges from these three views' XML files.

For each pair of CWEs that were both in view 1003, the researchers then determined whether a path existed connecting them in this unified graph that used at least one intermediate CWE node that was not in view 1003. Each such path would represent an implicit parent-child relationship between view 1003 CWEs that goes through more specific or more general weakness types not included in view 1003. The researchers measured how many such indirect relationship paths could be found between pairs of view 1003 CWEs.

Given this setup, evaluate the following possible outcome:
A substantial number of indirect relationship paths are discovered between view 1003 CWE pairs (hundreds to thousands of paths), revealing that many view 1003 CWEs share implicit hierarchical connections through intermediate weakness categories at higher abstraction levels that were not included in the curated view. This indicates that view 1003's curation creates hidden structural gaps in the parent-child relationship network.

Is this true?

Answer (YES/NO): NO